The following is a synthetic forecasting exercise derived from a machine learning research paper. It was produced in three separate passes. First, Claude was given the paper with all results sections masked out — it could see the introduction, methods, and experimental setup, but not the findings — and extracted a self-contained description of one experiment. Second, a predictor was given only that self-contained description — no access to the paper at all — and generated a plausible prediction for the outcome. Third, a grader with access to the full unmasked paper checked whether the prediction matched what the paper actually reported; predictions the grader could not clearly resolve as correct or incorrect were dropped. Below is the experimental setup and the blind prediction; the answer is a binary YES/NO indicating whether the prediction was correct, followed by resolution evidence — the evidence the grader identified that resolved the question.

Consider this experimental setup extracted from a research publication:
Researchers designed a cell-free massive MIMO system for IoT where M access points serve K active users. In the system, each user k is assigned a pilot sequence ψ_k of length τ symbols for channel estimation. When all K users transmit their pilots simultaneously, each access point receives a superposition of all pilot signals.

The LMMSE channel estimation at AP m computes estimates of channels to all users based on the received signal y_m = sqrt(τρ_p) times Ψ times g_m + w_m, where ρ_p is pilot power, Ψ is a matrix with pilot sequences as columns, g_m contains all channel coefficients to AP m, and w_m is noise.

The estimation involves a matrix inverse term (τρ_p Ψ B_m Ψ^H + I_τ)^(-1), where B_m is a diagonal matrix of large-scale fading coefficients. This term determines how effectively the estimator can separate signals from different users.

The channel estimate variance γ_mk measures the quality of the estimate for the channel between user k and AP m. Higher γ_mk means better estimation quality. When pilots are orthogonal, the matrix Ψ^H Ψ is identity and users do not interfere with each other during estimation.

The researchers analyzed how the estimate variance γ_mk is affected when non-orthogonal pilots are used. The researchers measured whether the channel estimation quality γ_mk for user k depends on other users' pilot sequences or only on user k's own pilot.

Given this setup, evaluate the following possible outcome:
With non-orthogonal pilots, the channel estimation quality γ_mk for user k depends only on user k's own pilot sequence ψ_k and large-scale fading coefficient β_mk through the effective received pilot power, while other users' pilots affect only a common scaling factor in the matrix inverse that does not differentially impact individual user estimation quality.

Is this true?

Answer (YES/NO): NO